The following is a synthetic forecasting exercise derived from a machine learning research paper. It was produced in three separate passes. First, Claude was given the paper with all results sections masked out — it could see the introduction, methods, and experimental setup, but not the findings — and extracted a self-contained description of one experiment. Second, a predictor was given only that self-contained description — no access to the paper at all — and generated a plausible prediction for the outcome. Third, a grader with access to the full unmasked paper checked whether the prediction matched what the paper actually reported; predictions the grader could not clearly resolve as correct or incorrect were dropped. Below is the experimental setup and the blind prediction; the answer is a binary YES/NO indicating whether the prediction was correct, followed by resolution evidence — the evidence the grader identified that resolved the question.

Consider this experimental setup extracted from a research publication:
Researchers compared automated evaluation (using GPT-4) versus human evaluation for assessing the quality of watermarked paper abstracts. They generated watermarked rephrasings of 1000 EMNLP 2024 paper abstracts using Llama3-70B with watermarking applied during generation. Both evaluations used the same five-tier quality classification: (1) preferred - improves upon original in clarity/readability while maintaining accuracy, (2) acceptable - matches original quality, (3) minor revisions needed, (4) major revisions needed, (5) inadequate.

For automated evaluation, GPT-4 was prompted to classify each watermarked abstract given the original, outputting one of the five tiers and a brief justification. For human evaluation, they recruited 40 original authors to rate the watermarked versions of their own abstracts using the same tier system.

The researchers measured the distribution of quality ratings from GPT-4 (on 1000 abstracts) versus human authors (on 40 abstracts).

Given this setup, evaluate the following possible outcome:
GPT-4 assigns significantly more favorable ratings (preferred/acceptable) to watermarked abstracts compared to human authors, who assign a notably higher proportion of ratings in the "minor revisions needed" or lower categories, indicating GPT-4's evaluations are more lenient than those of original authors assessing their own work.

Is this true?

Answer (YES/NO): YES